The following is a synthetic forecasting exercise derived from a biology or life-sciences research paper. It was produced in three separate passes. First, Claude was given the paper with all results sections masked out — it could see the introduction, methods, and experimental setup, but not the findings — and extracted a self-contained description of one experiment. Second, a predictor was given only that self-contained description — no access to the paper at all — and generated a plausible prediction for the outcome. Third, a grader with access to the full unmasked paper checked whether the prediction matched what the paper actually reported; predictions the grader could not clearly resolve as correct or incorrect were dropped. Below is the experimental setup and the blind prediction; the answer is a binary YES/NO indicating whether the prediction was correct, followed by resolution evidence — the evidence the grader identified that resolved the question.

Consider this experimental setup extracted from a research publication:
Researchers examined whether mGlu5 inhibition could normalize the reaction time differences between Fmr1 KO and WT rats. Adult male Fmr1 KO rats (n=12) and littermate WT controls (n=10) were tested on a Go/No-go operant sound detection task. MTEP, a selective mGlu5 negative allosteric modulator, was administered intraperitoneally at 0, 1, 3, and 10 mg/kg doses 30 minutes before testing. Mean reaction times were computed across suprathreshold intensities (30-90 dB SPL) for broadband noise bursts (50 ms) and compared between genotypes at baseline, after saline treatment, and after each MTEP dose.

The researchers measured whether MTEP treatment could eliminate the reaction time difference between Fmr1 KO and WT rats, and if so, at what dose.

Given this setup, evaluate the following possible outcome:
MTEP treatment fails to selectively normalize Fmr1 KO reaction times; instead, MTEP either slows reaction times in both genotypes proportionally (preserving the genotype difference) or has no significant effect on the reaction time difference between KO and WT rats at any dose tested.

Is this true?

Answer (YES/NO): NO